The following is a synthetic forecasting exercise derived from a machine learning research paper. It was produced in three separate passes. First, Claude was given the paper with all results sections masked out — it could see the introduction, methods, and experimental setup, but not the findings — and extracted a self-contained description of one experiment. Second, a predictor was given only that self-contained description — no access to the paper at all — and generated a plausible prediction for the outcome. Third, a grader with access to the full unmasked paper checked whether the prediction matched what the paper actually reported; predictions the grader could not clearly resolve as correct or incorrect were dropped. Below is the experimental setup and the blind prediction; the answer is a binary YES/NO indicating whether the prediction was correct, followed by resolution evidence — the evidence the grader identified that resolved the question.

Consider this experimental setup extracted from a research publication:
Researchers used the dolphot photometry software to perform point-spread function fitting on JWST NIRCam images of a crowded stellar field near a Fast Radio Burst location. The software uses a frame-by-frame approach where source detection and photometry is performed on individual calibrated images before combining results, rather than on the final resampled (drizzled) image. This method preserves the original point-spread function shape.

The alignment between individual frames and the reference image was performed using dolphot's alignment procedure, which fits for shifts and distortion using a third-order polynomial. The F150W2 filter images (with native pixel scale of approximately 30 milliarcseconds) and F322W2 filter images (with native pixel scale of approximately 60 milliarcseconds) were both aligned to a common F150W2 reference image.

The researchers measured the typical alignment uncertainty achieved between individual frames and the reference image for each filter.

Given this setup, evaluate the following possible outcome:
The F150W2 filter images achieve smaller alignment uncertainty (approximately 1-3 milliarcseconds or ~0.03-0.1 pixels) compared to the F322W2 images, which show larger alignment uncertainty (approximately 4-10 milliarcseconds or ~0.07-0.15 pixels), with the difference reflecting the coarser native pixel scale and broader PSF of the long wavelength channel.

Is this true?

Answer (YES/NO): NO